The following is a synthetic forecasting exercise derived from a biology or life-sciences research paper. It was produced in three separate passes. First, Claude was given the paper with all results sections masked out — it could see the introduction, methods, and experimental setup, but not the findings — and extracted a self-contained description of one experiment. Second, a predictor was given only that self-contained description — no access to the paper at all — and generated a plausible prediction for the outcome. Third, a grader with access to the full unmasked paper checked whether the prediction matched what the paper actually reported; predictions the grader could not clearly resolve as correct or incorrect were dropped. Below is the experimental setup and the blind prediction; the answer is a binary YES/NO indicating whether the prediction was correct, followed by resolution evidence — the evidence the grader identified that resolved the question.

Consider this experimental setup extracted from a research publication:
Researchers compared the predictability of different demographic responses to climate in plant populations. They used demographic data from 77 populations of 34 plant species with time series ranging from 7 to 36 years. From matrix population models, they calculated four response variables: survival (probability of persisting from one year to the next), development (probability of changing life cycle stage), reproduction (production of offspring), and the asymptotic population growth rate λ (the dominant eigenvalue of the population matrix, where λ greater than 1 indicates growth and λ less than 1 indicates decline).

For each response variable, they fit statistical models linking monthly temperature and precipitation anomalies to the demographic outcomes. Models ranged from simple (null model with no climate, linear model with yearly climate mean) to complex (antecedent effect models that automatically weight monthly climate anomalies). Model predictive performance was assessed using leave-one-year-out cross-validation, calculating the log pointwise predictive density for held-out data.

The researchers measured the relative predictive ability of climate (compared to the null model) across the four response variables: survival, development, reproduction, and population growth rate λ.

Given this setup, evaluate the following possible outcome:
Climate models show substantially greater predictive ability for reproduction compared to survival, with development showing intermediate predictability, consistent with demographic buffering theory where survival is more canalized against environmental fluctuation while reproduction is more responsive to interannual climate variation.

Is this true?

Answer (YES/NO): NO